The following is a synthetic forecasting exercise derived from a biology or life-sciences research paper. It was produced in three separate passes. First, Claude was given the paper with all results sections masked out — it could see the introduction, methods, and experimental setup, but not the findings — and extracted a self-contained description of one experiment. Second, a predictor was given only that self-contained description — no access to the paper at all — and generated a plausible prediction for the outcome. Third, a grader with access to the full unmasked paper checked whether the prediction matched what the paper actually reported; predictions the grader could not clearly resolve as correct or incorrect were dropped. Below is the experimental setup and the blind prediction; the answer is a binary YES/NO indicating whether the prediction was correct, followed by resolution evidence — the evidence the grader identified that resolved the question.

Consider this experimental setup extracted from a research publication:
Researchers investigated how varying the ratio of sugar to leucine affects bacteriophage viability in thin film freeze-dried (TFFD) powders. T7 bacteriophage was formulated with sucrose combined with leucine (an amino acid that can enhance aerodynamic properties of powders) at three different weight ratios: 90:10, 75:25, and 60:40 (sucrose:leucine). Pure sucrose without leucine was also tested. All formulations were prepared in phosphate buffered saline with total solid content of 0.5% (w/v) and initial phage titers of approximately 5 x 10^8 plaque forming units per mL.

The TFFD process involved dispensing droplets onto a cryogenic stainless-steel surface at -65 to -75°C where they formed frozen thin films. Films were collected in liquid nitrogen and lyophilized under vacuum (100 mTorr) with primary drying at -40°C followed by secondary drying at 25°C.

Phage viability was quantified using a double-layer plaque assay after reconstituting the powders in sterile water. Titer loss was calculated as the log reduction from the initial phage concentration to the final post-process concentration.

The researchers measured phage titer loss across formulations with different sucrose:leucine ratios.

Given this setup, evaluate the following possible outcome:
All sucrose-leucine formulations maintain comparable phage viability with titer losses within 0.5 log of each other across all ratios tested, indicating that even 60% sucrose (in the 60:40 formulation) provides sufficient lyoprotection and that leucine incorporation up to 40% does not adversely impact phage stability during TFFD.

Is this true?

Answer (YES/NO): NO